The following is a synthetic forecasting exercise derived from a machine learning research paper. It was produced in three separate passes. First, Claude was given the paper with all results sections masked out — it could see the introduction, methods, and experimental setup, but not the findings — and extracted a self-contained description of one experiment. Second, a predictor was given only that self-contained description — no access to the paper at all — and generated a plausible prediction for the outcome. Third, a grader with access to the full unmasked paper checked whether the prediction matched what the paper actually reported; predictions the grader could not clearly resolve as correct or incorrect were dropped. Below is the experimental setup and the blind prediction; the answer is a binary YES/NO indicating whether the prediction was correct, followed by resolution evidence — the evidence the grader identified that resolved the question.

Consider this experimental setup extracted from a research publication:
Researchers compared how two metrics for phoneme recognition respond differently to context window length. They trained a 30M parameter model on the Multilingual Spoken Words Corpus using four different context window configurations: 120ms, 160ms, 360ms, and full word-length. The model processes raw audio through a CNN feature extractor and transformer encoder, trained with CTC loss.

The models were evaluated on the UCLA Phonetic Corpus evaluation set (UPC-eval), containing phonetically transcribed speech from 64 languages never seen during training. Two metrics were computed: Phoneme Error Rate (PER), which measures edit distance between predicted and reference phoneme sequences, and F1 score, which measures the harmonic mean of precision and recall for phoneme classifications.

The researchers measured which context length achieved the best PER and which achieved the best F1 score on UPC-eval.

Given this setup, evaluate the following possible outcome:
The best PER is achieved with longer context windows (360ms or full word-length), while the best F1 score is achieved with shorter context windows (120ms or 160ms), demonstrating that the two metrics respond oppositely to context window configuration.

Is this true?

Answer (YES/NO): YES